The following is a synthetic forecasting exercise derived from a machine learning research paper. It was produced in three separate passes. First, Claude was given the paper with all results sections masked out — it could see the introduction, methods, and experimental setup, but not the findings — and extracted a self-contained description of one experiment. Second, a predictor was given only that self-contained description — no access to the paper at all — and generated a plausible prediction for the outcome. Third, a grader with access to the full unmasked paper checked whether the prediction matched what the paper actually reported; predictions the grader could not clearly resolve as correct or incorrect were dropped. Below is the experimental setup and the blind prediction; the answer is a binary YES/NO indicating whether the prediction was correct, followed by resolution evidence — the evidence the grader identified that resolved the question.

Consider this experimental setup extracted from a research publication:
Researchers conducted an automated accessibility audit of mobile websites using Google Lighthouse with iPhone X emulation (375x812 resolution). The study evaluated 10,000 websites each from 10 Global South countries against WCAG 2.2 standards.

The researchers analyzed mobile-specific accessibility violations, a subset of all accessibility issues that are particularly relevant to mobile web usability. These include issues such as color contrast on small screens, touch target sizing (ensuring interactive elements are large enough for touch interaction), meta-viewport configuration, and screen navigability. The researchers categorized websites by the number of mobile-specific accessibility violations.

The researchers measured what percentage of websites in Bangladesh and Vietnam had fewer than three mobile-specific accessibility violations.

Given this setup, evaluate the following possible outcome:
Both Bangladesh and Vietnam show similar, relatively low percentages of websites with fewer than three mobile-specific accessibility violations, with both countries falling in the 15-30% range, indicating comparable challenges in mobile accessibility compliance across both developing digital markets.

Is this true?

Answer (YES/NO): NO